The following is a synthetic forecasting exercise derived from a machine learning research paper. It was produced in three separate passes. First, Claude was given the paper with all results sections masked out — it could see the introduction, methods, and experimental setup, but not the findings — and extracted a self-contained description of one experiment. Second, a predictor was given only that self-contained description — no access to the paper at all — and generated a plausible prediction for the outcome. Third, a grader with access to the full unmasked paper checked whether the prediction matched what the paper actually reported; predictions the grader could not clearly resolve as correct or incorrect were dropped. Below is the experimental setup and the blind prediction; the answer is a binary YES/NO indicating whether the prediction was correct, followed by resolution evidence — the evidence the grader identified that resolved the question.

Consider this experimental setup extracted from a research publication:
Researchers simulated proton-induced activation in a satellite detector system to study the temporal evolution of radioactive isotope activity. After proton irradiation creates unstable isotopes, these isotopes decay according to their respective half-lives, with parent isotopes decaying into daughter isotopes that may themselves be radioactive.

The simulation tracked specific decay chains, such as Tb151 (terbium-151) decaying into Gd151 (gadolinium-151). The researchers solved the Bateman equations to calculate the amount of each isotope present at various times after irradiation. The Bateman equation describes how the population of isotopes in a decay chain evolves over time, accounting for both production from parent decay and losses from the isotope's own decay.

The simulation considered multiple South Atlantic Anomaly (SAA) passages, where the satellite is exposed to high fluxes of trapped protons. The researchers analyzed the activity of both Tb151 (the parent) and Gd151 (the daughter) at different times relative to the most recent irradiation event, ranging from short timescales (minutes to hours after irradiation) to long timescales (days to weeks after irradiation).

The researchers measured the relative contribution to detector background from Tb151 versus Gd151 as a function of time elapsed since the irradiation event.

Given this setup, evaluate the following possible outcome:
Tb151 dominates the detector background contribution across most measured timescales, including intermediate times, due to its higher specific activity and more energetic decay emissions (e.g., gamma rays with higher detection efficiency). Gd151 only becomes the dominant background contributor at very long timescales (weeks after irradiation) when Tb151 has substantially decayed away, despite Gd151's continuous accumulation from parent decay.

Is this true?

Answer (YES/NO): NO